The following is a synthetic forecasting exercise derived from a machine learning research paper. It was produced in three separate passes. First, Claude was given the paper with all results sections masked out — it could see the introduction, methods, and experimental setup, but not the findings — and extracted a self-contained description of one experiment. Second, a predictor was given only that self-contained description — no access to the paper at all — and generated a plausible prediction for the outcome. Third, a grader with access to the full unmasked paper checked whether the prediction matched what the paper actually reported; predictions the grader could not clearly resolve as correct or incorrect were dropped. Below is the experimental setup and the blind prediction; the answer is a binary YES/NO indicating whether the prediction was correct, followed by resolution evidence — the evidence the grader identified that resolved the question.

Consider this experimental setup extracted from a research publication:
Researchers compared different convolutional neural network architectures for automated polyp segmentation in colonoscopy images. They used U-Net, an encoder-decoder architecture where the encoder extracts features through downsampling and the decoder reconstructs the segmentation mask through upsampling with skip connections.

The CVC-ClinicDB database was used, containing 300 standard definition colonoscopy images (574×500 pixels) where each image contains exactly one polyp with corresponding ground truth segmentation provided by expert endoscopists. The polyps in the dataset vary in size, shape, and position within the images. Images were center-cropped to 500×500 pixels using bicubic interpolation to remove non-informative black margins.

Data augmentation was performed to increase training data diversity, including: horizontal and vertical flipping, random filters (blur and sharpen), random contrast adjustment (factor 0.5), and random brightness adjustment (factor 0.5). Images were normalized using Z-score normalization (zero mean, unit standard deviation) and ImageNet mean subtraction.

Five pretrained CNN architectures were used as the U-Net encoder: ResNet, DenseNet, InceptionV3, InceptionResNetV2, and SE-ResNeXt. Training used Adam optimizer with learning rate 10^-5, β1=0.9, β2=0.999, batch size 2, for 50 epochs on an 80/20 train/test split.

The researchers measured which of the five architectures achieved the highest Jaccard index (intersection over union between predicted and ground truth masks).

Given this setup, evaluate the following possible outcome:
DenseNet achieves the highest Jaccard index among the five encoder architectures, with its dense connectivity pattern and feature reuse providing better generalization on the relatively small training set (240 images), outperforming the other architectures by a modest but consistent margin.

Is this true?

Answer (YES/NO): YES